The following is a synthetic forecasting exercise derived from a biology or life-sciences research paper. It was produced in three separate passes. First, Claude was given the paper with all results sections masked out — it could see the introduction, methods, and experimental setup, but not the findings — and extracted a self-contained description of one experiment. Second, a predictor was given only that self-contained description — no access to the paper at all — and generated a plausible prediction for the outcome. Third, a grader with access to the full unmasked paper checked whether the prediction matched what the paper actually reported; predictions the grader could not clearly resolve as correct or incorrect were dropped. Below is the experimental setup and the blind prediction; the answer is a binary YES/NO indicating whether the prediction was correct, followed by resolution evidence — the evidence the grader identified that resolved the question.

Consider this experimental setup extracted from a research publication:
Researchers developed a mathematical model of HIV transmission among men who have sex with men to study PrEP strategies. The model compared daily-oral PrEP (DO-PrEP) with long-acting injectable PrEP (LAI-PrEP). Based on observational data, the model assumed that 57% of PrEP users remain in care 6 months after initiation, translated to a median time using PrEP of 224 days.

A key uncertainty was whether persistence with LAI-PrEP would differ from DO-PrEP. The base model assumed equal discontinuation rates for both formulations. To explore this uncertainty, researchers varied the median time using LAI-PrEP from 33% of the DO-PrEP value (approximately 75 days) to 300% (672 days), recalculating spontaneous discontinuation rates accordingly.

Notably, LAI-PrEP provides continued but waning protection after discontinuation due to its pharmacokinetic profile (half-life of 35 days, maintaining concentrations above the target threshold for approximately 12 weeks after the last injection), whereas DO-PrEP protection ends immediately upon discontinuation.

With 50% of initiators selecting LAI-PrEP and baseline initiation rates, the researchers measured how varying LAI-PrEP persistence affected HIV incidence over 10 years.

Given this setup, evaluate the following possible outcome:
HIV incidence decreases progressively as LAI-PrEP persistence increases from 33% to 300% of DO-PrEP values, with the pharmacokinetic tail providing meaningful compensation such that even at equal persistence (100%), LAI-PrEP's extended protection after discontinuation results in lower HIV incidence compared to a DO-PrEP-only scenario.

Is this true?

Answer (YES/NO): YES